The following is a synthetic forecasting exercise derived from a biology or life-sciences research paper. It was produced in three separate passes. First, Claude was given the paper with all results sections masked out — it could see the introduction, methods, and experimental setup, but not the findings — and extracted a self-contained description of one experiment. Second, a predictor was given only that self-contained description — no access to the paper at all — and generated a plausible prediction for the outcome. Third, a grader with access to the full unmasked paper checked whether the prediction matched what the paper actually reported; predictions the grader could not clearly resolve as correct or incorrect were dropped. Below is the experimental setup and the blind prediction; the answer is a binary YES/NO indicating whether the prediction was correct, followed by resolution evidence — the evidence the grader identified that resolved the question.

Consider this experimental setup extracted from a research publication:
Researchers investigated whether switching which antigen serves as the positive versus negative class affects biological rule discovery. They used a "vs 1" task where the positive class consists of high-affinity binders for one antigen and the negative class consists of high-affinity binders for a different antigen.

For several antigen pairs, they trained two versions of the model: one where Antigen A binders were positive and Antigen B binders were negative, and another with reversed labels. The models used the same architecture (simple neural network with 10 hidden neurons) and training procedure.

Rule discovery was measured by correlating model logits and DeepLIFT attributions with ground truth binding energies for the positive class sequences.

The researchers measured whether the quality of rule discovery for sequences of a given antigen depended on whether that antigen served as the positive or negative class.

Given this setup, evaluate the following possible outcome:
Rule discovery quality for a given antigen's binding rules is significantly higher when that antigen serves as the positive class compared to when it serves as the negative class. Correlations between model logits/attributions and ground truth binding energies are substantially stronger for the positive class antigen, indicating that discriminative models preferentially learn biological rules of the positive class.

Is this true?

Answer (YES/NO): NO